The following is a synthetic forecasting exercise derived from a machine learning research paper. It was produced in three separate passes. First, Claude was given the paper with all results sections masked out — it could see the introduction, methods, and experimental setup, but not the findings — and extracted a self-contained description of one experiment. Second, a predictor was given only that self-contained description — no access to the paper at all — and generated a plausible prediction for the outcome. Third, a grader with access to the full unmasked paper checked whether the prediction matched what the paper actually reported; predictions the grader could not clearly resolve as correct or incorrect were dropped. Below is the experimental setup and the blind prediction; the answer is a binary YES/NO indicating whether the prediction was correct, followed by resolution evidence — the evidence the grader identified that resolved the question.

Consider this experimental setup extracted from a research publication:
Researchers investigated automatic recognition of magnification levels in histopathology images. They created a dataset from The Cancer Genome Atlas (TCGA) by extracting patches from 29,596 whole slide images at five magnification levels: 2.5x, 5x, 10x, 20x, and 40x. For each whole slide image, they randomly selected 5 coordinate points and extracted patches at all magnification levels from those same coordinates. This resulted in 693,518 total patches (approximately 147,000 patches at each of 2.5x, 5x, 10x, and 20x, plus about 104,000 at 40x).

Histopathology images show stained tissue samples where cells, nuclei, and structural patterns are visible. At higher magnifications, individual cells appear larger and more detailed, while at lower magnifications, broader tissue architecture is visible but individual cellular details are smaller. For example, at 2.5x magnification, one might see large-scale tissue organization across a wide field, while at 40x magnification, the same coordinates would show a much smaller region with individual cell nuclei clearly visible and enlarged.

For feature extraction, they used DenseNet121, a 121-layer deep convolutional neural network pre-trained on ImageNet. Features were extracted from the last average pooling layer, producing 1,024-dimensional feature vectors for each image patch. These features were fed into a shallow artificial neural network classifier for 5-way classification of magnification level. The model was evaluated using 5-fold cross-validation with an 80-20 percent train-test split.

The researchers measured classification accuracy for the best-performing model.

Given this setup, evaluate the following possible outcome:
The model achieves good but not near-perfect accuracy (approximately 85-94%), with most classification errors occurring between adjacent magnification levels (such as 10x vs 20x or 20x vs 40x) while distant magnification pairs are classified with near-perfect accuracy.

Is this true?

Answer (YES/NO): NO